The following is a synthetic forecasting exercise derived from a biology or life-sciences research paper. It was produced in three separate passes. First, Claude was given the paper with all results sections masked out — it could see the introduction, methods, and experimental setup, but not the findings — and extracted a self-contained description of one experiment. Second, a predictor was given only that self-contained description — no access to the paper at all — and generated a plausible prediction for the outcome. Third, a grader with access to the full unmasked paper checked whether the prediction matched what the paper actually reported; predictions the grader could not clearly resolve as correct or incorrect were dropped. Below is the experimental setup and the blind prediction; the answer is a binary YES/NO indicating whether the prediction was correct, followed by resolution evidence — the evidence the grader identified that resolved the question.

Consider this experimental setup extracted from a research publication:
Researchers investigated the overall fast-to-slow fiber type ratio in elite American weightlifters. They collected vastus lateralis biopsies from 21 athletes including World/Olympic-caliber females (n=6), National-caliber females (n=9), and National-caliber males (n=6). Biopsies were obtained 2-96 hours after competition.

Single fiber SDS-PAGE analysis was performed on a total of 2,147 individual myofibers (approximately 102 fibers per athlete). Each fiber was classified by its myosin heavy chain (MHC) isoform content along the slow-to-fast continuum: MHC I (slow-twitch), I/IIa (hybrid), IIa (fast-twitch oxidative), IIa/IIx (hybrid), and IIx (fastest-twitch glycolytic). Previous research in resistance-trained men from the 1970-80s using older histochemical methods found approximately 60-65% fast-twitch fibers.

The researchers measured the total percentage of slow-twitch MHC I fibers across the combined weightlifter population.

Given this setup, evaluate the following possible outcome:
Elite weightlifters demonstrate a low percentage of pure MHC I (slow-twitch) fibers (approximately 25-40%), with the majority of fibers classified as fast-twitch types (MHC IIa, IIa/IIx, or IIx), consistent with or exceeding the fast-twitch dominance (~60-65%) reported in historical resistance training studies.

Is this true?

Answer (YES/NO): NO